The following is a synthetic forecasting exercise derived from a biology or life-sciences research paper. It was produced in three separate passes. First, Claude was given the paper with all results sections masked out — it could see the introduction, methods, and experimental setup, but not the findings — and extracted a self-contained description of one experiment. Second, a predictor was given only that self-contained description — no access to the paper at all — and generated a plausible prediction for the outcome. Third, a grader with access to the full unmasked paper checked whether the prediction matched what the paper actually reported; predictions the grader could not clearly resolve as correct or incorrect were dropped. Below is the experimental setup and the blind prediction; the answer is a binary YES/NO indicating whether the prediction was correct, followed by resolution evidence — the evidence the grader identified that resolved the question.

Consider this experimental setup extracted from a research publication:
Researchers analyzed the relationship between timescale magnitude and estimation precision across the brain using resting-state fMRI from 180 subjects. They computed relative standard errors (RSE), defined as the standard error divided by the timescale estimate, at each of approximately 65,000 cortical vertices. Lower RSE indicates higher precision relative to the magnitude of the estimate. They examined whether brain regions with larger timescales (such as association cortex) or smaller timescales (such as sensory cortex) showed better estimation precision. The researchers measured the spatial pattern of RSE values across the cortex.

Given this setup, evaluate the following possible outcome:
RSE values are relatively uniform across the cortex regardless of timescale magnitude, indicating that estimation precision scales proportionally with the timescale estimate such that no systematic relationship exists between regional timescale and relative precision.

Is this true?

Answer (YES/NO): NO